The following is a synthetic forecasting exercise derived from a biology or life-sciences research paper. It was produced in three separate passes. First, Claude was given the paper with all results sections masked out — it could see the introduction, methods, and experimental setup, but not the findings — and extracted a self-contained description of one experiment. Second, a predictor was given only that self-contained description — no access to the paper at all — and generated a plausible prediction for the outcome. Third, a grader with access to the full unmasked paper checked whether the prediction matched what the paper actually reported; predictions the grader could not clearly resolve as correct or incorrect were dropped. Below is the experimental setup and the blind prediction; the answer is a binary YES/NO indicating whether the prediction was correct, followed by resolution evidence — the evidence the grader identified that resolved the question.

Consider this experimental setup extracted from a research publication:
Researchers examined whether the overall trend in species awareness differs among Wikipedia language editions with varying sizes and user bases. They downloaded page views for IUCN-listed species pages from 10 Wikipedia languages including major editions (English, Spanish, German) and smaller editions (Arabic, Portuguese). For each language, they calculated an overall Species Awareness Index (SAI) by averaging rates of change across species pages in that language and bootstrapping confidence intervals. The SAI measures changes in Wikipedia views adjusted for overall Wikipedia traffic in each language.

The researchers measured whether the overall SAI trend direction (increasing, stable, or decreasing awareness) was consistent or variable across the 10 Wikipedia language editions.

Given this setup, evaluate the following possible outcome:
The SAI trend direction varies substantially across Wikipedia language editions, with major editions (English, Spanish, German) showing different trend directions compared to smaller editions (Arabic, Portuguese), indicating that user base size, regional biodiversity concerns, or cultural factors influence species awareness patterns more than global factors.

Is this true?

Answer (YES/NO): NO